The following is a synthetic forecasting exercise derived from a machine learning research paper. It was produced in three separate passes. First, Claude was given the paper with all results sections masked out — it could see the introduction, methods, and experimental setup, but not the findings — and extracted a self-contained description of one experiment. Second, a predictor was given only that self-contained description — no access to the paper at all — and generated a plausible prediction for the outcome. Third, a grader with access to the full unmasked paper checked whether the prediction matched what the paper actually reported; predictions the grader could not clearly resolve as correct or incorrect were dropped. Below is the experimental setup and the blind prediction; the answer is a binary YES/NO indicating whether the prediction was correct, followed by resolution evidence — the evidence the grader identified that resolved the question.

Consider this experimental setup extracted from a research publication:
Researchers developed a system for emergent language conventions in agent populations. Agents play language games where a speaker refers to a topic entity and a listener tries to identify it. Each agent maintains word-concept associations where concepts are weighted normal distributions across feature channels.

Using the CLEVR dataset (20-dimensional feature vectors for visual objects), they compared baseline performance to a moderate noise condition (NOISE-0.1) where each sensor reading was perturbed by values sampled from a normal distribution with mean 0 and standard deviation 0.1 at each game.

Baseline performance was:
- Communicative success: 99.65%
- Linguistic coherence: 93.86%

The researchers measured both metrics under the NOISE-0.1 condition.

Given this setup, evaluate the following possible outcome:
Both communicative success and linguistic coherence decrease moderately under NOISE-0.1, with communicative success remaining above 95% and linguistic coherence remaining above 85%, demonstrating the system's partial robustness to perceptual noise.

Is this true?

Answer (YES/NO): NO